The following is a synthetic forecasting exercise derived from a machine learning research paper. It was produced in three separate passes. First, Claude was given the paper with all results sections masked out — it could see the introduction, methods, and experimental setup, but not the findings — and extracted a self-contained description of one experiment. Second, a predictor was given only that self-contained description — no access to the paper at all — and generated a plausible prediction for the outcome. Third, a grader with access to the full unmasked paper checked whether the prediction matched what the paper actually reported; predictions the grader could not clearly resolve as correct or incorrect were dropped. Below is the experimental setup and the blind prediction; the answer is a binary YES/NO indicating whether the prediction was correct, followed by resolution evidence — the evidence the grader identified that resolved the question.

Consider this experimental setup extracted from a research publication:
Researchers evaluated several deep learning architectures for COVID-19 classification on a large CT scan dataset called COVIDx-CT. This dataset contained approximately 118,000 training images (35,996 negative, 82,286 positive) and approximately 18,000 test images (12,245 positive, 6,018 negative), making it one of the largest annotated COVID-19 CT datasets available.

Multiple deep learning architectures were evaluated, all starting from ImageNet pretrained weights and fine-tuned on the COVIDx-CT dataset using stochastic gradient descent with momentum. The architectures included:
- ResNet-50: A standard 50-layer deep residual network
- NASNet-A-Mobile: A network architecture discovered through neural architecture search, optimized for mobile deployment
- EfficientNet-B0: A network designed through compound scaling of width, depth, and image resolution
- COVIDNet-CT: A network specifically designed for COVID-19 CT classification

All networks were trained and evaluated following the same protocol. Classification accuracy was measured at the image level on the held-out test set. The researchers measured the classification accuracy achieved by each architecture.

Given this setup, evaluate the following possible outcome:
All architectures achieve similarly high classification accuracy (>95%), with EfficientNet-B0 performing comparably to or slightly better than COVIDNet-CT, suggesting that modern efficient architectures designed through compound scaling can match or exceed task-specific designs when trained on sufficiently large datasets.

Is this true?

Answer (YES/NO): NO